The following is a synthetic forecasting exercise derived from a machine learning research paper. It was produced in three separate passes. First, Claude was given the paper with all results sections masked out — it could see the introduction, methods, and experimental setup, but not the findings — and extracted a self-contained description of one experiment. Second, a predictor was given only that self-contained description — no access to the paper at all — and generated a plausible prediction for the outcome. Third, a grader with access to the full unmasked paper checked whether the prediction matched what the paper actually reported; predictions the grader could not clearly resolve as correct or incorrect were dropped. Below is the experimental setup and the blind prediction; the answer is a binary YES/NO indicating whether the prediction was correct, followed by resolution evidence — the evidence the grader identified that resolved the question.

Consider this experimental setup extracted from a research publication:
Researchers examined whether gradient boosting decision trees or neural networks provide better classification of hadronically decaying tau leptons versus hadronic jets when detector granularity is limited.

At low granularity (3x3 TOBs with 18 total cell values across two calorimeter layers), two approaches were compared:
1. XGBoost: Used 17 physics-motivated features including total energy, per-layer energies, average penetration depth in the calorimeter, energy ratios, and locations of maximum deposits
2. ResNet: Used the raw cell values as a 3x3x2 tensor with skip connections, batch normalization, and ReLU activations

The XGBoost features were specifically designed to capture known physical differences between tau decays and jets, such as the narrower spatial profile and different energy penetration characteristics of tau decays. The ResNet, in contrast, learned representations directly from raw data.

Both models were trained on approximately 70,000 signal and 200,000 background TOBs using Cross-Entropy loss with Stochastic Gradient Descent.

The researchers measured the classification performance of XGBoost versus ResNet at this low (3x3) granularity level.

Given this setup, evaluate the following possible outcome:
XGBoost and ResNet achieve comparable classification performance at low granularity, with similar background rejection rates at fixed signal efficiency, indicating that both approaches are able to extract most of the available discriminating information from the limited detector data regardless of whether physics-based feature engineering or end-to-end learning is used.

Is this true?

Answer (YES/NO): NO